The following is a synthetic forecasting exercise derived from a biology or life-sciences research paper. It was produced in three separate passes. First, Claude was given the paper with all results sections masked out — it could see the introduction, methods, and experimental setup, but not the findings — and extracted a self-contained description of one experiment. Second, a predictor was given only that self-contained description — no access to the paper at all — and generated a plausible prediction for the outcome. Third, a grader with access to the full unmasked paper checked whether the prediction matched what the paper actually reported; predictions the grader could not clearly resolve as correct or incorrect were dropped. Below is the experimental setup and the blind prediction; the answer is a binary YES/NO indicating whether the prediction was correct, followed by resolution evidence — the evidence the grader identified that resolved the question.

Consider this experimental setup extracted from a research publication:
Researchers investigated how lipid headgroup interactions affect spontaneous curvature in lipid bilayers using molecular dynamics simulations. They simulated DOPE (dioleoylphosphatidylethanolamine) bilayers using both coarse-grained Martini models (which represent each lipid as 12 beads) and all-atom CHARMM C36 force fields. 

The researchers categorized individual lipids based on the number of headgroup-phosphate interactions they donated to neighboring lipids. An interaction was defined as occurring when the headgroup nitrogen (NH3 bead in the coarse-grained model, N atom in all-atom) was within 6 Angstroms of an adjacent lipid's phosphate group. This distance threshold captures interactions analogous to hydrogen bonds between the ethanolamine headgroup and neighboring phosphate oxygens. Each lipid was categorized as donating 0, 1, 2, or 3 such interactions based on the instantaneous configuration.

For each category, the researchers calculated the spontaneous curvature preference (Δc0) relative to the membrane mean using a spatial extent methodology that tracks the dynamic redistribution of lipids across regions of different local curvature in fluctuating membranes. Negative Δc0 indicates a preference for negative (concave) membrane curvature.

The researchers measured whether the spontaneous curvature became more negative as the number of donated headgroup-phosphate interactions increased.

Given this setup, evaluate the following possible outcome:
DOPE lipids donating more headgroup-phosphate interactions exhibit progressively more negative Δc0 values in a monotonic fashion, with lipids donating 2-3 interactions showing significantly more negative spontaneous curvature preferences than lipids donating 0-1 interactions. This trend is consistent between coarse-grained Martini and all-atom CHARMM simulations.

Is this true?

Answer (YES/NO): YES